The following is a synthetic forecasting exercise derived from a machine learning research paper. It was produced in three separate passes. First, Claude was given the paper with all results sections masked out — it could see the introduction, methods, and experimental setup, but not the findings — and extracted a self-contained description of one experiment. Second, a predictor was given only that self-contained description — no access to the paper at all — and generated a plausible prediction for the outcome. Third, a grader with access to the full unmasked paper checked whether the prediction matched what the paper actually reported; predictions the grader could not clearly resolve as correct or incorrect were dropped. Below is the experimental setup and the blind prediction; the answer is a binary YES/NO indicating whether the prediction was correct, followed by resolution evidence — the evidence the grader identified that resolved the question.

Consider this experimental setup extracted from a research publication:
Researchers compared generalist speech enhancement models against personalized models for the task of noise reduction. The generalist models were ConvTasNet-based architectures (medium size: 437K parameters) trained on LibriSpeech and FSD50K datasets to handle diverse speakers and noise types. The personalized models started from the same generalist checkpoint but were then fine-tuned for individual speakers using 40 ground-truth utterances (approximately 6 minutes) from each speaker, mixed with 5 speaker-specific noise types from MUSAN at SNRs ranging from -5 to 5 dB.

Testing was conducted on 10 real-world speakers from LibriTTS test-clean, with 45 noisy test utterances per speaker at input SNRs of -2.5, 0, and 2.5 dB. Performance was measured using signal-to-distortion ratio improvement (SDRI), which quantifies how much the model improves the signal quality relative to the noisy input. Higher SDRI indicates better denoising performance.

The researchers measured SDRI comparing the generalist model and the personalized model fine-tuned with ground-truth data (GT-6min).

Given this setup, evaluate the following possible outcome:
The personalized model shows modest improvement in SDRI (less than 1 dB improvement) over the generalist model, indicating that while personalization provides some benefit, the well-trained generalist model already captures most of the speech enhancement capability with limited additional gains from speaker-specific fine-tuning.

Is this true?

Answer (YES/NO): NO